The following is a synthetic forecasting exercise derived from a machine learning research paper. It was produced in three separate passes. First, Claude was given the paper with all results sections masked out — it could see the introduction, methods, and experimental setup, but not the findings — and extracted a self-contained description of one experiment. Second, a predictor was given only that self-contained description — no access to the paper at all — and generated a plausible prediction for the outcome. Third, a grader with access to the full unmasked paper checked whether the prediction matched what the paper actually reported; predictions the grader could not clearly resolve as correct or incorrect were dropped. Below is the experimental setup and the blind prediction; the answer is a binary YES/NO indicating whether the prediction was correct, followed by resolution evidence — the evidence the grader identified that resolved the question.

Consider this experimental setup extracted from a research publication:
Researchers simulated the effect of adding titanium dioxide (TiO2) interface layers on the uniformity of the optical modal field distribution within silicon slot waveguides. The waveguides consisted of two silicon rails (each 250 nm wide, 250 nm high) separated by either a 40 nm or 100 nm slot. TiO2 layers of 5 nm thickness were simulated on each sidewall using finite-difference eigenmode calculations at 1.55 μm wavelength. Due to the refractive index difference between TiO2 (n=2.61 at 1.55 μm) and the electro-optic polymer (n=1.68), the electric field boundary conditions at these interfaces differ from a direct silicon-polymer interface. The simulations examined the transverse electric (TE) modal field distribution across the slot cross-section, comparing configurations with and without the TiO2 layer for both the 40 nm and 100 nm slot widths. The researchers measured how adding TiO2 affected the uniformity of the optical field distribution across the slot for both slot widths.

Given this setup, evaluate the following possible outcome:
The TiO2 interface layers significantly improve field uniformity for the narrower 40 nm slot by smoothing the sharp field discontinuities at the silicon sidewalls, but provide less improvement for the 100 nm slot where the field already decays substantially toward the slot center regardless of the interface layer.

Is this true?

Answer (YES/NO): NO